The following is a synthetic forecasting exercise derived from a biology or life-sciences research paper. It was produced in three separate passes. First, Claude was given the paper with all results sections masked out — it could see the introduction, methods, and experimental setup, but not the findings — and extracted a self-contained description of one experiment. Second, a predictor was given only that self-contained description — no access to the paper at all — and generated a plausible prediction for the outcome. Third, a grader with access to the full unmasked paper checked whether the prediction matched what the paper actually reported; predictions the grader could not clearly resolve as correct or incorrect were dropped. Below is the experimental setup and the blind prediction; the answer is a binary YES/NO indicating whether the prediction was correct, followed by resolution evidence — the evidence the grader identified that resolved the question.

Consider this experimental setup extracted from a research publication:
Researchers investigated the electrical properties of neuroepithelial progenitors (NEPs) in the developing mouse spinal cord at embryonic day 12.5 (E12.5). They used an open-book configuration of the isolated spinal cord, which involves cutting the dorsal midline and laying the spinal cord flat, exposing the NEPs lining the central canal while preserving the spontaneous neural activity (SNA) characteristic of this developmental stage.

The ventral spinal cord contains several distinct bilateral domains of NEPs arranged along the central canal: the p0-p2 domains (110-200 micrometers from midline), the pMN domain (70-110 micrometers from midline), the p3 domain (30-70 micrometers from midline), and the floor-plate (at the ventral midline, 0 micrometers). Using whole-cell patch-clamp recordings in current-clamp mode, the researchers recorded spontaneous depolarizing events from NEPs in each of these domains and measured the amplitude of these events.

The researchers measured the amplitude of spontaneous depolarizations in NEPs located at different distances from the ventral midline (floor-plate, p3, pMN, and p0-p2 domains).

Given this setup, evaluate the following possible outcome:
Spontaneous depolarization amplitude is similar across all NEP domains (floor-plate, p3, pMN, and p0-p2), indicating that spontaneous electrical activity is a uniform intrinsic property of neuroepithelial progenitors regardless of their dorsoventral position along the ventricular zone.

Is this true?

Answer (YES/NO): NO